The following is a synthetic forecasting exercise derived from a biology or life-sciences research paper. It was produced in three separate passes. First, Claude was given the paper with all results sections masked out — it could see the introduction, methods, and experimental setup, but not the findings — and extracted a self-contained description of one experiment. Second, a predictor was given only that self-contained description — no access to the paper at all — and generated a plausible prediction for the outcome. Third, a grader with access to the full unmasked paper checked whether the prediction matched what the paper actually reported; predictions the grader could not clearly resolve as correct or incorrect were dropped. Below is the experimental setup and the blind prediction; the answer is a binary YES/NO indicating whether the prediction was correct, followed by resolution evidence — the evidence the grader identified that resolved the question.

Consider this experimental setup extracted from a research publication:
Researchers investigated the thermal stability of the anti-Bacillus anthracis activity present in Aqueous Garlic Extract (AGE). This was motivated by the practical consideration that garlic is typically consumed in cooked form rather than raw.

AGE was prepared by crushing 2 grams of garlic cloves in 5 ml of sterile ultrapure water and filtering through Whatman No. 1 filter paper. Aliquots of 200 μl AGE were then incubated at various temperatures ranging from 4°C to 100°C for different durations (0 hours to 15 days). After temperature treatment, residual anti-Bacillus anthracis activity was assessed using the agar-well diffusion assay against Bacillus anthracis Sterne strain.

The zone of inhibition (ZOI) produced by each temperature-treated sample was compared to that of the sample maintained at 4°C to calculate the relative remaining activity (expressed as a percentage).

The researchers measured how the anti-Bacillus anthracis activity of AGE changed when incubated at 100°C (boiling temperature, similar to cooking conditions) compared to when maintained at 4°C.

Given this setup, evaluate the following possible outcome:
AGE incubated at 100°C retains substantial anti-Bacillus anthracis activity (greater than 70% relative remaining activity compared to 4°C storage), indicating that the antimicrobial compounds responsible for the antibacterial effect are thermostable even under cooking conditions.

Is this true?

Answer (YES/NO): NO